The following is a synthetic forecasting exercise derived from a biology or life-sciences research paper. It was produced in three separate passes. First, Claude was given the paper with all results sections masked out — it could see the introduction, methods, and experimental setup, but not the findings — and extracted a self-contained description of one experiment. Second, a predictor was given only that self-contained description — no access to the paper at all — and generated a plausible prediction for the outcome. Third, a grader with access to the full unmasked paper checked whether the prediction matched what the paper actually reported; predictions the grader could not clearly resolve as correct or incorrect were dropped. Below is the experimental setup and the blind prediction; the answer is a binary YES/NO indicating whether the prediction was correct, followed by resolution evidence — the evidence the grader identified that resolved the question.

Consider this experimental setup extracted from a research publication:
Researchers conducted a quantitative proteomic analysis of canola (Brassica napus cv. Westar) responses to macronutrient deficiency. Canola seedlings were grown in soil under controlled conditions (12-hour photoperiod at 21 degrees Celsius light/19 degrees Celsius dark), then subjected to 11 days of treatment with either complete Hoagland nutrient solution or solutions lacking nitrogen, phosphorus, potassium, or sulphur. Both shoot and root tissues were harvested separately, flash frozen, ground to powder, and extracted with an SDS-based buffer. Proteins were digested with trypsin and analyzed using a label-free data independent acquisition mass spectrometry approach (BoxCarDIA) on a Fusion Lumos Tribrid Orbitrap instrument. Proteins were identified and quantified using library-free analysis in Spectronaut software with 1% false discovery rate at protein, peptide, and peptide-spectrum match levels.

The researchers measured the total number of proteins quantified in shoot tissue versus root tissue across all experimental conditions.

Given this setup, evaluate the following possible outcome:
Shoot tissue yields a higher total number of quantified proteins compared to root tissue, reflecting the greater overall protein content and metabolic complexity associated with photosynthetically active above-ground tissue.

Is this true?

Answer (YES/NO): YES